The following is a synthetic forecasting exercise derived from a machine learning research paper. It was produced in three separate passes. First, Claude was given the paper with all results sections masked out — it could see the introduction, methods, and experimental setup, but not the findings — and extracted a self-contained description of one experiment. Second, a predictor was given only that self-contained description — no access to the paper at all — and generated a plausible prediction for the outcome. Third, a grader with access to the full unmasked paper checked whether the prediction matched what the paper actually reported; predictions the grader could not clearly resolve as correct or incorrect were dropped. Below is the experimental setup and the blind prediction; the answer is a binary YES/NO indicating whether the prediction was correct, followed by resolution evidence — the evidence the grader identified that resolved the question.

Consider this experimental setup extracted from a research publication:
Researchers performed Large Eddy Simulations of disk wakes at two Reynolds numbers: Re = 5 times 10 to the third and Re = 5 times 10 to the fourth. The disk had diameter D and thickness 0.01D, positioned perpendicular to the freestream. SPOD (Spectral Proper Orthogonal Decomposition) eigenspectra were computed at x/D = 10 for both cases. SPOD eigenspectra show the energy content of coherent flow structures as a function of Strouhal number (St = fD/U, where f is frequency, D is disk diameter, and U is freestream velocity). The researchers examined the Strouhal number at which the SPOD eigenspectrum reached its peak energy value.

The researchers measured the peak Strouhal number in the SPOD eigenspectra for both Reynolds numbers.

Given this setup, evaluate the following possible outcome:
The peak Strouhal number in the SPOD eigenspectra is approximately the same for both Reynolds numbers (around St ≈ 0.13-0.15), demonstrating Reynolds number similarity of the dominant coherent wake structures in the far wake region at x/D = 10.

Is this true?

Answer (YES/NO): YES